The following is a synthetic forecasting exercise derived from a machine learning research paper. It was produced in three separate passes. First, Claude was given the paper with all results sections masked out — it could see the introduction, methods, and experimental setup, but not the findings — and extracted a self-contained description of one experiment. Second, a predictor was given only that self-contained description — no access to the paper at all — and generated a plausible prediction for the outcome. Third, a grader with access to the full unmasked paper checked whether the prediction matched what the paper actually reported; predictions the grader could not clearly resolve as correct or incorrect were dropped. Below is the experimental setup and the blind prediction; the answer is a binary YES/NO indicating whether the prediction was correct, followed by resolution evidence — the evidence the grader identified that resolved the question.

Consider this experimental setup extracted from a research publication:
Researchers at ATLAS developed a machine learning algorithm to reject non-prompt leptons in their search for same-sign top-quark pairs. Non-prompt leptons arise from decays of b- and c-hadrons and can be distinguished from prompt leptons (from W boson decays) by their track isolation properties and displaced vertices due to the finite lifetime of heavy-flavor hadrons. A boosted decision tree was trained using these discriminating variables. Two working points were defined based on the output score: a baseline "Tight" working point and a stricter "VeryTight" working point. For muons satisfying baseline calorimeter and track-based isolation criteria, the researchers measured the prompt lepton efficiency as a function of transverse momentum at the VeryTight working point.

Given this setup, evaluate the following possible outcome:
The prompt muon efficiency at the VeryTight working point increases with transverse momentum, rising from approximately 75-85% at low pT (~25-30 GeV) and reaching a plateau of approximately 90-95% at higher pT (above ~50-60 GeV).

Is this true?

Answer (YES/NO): NO